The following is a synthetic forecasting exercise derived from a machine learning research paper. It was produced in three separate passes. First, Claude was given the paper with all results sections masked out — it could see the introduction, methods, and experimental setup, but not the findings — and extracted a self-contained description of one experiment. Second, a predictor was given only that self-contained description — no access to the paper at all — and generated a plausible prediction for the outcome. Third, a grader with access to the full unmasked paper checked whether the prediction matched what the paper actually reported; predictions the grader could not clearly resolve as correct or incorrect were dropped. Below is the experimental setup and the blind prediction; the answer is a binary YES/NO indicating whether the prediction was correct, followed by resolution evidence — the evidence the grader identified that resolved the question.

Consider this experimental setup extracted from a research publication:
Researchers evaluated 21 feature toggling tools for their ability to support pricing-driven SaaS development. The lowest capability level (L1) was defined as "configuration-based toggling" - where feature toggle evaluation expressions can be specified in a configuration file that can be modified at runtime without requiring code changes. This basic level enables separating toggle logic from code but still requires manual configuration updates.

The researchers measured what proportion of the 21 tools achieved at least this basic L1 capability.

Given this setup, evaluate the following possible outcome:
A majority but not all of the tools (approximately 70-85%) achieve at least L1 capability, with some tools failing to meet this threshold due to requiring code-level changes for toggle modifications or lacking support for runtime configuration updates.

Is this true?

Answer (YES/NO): NO